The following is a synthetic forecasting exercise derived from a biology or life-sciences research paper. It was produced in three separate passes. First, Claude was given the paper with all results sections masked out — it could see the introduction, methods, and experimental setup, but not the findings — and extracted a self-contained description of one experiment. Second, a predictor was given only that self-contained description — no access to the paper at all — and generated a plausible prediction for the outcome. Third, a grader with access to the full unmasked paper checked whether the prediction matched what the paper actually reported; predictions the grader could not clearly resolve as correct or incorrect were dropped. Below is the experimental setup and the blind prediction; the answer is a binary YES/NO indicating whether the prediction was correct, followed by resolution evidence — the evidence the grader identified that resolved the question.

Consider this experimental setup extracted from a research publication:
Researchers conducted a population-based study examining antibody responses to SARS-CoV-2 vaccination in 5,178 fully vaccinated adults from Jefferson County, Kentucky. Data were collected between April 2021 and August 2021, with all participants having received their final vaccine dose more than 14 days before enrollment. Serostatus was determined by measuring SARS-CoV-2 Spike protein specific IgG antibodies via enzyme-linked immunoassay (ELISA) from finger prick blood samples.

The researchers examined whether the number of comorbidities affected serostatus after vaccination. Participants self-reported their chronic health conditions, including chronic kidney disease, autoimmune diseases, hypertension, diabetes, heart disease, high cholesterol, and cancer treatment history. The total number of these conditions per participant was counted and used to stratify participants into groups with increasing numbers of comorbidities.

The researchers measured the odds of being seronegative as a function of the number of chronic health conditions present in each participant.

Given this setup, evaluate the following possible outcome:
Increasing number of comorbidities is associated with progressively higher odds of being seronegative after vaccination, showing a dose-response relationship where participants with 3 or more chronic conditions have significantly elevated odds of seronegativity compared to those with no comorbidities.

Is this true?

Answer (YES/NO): YES